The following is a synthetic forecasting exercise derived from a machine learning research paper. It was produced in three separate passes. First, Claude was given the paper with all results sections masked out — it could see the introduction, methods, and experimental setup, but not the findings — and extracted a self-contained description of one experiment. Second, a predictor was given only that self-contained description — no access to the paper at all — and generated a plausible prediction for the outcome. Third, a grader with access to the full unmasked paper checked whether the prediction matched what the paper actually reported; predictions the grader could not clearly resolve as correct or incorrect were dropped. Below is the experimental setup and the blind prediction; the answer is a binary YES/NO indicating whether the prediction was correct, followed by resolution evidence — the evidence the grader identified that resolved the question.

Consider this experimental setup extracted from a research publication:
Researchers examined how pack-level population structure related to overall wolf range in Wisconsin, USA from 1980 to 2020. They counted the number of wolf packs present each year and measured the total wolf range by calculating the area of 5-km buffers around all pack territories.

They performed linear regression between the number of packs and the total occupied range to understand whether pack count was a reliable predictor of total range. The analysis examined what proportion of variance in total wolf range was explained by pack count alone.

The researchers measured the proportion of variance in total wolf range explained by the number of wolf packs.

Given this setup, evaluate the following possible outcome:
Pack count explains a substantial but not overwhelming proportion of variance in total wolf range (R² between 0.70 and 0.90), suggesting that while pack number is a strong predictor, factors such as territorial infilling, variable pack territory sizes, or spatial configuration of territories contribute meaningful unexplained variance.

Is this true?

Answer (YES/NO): NO